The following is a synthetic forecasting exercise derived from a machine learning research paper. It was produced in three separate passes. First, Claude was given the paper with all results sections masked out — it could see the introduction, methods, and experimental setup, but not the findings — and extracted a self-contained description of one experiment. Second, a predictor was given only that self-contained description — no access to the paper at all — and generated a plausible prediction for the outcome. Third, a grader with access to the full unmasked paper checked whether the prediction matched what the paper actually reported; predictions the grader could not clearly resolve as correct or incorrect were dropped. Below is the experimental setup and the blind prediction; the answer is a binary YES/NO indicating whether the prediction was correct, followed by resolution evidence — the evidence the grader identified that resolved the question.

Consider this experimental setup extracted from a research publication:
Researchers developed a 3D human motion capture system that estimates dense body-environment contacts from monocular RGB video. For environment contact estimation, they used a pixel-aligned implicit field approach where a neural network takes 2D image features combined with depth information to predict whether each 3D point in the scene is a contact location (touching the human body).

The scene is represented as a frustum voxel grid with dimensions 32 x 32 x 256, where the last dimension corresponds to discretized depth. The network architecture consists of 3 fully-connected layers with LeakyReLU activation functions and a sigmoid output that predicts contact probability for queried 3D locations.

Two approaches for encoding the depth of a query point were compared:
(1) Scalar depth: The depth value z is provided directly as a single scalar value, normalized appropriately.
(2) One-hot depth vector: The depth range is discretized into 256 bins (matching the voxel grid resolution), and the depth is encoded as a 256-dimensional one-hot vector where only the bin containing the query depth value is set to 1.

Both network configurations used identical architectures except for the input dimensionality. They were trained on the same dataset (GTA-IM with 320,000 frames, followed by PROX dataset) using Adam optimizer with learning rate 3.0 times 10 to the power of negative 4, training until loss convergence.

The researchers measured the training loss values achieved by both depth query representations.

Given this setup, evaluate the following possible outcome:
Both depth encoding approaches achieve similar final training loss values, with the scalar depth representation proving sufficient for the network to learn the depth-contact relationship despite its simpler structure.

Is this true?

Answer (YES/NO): NO